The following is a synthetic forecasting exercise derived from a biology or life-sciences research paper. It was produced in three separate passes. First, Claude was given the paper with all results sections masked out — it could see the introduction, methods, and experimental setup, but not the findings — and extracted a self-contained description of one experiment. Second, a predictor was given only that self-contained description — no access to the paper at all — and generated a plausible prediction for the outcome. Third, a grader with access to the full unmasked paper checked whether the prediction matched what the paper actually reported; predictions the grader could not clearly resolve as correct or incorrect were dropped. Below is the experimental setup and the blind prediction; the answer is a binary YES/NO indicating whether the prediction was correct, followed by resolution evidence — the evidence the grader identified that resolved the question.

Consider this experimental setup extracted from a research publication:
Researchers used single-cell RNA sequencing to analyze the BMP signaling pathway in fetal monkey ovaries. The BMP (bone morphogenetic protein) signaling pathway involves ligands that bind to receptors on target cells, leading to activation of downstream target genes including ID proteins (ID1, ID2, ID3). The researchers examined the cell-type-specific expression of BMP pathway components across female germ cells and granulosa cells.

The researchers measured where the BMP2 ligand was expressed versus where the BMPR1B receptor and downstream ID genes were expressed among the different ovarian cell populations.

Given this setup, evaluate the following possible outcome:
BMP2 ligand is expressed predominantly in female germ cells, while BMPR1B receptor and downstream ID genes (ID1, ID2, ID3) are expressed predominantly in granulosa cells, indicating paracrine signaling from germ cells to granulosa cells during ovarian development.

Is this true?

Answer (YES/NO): NO